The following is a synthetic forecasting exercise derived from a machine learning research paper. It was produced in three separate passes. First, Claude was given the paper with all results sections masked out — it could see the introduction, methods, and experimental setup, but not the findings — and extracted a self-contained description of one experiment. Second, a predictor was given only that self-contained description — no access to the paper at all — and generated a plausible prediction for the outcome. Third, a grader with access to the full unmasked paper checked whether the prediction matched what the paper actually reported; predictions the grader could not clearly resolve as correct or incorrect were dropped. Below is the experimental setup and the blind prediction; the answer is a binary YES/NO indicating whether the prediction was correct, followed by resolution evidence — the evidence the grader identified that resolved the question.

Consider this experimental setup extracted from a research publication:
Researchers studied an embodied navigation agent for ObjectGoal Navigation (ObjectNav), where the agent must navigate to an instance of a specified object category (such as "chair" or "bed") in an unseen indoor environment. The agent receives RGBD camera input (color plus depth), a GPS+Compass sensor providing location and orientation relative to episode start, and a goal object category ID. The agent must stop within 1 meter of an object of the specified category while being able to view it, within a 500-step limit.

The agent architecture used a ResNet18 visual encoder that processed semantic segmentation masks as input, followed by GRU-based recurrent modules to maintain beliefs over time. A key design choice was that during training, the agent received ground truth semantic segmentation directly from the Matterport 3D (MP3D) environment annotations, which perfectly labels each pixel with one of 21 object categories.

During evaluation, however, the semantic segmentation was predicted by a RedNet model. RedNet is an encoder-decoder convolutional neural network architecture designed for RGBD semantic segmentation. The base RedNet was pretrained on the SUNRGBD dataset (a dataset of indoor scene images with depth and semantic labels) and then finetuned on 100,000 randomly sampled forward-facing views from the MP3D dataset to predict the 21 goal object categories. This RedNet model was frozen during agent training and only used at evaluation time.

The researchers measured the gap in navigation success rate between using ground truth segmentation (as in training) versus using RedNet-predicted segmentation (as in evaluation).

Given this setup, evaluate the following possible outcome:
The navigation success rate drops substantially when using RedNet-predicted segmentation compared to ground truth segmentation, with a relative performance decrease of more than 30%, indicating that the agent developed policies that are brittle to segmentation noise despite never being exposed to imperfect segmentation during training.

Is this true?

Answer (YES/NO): NO